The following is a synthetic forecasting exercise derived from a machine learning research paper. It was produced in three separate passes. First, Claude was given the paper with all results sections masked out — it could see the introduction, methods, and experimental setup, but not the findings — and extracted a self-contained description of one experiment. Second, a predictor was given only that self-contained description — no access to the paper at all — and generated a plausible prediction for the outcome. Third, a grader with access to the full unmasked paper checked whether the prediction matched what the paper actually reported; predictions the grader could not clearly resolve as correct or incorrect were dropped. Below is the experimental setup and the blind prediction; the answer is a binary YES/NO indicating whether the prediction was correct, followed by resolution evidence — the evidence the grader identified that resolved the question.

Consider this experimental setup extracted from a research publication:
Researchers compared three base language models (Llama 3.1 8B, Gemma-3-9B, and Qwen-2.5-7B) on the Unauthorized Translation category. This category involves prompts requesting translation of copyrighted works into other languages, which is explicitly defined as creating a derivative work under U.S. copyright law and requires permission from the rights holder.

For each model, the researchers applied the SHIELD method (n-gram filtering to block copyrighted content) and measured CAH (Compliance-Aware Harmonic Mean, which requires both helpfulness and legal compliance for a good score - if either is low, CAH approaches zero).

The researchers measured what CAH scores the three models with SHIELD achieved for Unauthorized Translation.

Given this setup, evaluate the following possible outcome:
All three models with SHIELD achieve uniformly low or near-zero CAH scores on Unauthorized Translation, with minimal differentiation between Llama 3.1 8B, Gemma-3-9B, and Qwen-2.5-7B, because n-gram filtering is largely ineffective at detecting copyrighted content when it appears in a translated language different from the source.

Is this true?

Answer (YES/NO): NO